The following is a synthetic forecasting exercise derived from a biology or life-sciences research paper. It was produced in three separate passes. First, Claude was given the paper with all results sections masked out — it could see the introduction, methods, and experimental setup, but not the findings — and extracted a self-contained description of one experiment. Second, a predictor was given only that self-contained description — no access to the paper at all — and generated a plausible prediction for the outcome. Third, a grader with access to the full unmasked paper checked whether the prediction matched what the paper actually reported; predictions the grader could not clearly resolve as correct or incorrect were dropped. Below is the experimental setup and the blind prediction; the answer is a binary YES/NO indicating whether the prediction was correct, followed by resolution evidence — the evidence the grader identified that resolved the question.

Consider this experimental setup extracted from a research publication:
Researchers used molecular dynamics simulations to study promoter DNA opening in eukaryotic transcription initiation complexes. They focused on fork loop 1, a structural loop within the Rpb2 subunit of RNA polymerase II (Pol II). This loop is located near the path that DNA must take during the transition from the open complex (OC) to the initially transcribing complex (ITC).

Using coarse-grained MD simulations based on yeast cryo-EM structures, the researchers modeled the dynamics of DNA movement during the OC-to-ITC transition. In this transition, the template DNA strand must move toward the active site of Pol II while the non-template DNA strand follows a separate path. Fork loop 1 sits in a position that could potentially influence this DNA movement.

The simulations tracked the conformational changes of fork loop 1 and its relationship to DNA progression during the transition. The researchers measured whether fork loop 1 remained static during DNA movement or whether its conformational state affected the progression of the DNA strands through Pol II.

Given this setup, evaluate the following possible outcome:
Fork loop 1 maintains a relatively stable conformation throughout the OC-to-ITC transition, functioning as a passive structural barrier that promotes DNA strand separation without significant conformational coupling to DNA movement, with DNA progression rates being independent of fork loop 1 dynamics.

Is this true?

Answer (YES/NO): NO